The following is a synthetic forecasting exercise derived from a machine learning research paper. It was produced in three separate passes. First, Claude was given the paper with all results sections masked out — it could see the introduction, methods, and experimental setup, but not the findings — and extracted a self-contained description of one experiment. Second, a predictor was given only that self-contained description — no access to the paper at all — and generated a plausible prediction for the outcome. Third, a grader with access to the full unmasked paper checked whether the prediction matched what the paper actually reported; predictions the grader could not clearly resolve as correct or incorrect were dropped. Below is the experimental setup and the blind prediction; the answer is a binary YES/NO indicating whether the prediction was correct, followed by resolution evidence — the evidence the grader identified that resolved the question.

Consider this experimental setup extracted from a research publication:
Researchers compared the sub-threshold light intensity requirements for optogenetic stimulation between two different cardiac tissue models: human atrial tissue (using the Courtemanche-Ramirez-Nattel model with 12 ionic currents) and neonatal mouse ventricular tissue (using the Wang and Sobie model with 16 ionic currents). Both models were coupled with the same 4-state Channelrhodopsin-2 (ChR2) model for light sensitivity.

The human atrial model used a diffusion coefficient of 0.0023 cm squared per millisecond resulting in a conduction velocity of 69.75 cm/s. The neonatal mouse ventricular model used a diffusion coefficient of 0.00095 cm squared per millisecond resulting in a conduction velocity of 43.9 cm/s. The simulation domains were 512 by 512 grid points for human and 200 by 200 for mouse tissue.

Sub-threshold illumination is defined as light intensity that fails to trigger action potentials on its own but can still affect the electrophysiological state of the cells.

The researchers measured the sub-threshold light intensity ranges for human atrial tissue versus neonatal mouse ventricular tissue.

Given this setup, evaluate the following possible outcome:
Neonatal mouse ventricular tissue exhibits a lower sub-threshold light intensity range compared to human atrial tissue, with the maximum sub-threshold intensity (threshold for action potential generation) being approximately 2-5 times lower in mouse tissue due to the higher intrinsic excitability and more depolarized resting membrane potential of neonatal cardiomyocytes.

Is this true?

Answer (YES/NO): NO